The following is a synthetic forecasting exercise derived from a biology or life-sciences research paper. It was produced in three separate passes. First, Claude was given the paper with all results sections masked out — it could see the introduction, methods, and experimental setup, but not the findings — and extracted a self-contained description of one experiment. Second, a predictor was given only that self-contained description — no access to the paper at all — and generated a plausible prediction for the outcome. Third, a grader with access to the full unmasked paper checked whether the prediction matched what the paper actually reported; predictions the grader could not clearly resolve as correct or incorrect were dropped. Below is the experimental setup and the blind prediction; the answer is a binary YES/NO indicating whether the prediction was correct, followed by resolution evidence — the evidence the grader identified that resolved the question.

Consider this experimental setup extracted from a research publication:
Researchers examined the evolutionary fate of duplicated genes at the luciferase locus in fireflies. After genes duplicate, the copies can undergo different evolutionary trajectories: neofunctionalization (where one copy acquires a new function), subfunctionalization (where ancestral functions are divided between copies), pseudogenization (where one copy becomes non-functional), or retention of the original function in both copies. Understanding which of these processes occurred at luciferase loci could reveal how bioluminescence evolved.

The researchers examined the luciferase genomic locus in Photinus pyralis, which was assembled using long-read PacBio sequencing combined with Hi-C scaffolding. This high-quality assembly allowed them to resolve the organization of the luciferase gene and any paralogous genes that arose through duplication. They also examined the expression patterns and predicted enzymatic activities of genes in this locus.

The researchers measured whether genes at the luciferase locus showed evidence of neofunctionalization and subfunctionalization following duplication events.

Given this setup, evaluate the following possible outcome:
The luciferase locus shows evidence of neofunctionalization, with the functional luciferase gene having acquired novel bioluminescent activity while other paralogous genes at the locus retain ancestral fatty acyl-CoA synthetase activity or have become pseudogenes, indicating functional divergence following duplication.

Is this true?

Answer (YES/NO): YES